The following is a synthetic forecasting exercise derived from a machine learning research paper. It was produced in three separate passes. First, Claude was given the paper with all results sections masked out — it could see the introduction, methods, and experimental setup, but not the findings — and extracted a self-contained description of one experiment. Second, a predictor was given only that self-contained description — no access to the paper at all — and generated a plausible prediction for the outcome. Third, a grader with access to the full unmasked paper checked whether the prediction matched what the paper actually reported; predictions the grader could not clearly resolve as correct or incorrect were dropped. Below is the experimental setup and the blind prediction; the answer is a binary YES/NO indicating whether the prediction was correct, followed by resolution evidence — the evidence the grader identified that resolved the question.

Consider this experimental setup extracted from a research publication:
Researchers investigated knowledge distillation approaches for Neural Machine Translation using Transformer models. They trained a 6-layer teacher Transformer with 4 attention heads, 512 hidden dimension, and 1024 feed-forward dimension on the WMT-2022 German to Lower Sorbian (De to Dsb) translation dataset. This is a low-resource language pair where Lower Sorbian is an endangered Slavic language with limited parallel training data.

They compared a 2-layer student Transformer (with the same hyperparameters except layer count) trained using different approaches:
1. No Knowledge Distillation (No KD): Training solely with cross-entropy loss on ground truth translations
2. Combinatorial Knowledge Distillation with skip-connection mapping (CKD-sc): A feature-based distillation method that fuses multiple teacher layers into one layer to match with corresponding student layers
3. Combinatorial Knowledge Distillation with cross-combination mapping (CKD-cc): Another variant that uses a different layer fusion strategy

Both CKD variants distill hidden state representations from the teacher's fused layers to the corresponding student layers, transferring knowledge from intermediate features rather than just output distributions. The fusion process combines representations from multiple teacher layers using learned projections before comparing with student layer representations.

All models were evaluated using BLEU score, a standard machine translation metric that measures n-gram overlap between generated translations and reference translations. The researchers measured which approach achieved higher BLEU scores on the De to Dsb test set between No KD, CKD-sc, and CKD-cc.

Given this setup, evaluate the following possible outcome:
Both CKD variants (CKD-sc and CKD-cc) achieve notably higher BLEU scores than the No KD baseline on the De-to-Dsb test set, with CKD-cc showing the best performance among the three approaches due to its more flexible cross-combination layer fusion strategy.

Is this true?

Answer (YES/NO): NO